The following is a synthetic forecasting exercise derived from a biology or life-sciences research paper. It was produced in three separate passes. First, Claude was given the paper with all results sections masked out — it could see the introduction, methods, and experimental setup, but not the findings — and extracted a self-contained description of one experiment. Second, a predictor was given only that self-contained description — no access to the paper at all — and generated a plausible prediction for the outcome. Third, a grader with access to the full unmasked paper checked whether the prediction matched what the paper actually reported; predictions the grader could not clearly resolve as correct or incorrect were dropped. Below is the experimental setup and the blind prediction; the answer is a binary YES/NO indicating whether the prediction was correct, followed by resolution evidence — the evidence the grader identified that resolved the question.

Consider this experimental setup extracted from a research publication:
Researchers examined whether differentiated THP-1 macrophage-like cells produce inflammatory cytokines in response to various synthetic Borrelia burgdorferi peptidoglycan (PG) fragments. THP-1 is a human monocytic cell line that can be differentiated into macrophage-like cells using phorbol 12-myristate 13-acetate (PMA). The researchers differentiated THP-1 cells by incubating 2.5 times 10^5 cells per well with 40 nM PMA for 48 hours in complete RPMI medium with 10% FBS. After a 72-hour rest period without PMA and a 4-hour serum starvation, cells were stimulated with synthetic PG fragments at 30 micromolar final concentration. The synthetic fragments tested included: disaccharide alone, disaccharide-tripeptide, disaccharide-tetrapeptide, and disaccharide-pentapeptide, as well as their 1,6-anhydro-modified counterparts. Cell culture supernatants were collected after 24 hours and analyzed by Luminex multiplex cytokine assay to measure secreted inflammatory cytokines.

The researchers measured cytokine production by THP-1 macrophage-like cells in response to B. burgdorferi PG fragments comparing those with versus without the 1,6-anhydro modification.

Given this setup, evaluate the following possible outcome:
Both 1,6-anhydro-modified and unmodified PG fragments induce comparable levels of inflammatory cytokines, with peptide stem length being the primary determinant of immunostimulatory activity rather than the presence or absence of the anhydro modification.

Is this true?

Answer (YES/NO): NO